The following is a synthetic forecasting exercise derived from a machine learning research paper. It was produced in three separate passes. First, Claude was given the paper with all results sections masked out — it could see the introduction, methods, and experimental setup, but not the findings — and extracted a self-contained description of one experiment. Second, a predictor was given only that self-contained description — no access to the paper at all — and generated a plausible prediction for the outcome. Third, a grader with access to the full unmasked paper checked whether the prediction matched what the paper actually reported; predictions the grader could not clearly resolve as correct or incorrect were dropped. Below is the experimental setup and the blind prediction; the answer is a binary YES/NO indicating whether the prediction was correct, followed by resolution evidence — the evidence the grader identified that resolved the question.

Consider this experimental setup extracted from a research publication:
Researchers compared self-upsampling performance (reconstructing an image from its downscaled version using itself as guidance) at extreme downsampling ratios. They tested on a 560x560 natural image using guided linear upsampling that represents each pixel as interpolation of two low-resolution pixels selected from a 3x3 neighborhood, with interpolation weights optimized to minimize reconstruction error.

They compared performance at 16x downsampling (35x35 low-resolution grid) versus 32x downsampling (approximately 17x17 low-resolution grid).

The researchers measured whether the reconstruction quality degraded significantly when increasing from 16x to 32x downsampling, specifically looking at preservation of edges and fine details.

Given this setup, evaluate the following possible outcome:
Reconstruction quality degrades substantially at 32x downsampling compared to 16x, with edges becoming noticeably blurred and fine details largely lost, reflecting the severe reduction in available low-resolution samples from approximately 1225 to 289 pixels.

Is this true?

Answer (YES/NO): NO